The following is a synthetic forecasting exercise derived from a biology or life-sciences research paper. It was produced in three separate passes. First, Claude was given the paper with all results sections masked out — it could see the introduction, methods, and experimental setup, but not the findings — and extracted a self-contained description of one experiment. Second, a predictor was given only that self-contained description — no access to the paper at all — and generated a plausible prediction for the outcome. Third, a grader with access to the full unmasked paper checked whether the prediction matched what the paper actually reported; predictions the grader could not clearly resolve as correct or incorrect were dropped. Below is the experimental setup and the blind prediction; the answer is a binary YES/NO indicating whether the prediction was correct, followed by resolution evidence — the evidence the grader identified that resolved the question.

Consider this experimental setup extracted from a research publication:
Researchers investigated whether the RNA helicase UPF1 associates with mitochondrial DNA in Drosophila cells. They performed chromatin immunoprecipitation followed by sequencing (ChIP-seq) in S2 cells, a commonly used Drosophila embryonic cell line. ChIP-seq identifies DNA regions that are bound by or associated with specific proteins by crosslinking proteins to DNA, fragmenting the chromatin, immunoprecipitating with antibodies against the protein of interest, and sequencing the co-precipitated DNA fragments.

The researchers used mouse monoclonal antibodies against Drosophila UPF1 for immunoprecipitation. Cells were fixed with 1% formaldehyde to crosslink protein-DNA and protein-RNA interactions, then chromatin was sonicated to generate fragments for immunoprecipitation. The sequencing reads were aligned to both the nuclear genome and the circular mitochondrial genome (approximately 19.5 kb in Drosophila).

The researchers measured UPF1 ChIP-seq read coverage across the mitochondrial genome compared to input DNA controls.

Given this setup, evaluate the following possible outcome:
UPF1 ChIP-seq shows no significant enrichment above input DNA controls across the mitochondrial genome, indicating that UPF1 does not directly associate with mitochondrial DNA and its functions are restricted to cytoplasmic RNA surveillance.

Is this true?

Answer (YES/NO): NO